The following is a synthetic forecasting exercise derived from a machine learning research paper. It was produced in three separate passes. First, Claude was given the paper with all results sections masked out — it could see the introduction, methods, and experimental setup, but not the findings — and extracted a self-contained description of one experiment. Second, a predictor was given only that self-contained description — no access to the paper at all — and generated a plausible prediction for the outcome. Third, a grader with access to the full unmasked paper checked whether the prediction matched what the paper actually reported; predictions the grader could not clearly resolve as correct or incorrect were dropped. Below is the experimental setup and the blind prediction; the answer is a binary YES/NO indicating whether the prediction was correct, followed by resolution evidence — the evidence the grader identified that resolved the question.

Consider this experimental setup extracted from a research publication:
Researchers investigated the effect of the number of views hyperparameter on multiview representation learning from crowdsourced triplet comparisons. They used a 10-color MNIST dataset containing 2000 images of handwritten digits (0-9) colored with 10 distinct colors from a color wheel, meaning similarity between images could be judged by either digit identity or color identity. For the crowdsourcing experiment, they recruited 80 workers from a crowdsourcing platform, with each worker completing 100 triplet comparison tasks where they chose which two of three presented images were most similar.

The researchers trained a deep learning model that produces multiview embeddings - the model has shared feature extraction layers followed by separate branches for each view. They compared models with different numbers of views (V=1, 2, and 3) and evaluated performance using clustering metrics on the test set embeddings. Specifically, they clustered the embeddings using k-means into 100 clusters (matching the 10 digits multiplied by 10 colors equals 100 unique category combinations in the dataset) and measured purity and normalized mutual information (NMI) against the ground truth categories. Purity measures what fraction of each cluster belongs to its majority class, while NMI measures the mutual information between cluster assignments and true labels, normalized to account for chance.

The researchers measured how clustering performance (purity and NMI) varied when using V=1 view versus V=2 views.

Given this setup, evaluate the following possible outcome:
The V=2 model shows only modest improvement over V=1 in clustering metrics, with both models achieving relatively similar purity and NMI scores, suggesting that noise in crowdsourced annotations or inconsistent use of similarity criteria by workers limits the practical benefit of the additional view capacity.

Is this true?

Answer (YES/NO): NO